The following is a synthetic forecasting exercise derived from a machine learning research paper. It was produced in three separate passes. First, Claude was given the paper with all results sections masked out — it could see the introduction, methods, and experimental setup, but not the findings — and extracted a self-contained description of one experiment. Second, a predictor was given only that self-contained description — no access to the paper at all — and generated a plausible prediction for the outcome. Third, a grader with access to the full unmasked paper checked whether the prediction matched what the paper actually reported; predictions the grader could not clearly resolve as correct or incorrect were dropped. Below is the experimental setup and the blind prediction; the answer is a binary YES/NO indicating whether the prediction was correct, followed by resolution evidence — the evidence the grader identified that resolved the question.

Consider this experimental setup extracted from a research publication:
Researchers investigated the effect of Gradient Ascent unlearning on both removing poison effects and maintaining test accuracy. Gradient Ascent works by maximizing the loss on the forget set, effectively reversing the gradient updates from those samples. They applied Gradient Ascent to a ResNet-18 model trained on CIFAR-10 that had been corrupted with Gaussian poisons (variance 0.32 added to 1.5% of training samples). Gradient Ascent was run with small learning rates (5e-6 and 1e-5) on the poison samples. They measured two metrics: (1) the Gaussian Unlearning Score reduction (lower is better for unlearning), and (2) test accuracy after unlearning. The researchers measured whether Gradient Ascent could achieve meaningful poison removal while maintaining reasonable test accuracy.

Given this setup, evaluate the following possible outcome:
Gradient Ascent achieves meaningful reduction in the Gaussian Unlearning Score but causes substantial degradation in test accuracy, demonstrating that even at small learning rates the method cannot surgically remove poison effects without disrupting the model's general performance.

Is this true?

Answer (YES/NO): YES